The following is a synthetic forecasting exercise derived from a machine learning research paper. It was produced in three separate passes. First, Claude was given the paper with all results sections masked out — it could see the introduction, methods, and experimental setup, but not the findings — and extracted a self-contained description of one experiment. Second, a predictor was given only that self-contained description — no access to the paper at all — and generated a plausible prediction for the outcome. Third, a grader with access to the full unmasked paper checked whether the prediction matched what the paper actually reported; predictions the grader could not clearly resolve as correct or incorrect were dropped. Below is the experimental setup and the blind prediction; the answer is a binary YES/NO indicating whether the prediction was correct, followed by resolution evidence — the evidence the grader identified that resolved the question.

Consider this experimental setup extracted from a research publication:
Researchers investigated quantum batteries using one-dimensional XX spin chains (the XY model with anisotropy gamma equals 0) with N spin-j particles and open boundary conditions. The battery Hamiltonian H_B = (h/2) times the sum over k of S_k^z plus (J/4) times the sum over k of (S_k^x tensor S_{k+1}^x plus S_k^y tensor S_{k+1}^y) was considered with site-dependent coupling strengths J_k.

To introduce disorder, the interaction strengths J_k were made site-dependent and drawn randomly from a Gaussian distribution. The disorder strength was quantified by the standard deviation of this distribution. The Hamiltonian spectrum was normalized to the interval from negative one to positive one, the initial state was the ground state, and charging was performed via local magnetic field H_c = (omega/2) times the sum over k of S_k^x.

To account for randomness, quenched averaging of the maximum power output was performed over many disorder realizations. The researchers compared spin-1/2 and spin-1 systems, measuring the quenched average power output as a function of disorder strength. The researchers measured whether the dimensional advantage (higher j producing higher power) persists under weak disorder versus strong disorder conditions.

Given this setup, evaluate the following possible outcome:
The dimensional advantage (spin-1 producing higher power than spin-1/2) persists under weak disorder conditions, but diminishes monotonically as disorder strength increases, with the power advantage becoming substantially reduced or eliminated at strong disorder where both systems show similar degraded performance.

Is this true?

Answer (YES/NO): NO